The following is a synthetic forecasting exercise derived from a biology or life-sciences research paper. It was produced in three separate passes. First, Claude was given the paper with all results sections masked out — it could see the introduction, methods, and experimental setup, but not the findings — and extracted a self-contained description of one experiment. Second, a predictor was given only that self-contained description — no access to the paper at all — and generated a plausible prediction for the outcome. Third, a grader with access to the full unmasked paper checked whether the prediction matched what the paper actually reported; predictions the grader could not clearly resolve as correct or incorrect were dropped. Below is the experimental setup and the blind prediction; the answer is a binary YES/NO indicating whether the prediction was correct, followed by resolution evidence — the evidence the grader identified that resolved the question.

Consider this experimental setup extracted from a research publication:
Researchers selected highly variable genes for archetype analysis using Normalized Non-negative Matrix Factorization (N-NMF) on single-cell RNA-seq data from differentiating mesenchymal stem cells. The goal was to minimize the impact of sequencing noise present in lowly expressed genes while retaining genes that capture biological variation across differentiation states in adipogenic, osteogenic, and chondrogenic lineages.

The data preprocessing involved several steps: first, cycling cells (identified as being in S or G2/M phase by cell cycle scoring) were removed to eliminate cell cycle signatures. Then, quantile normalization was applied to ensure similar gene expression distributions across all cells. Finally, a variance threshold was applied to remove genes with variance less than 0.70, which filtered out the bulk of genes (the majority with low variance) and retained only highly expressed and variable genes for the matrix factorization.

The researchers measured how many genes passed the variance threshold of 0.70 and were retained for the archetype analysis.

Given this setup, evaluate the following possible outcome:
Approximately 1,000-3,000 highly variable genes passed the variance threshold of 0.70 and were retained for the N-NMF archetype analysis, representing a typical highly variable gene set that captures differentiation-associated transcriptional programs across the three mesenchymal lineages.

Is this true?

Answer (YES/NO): NO